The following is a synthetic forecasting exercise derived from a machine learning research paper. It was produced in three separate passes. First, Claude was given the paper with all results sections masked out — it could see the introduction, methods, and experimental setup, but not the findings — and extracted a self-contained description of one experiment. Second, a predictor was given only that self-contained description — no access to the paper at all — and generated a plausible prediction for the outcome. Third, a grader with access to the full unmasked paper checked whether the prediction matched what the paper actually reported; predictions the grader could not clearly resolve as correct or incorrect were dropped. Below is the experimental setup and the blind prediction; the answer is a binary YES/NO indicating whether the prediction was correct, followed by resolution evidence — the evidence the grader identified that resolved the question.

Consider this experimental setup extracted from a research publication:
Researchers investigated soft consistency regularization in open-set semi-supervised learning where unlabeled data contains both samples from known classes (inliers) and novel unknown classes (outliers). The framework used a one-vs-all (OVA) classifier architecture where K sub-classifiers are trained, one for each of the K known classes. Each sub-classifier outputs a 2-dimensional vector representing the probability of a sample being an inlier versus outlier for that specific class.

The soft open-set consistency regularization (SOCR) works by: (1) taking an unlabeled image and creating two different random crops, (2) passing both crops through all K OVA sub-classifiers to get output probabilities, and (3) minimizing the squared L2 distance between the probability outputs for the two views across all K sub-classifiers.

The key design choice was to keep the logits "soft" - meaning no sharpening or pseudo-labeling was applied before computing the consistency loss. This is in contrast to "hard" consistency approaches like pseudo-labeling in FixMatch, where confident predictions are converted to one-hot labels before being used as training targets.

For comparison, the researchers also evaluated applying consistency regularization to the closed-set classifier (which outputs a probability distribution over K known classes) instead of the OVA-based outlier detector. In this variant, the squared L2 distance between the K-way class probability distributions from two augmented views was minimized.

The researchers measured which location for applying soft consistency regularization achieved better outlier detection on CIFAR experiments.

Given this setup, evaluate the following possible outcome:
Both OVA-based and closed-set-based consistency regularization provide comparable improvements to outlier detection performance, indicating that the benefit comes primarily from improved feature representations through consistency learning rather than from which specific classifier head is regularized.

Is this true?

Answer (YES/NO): NO